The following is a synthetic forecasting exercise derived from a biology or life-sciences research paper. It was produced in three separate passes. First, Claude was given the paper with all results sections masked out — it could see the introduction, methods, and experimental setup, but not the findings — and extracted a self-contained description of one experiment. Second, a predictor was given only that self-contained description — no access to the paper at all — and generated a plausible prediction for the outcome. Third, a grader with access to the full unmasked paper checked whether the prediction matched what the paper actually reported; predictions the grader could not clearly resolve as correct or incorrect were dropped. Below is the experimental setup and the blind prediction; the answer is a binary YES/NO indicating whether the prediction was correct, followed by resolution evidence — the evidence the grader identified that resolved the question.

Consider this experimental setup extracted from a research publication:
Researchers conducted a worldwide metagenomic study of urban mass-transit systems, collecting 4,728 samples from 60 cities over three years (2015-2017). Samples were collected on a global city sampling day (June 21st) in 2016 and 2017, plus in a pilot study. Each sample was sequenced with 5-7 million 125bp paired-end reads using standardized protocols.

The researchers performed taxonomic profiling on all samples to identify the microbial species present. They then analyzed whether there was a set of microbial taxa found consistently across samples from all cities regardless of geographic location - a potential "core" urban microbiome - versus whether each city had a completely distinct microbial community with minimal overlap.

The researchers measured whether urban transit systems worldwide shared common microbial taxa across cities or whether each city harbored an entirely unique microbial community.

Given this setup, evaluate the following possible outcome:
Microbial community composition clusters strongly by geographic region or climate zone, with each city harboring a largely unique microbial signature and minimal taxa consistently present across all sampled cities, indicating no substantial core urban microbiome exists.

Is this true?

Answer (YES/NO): NO